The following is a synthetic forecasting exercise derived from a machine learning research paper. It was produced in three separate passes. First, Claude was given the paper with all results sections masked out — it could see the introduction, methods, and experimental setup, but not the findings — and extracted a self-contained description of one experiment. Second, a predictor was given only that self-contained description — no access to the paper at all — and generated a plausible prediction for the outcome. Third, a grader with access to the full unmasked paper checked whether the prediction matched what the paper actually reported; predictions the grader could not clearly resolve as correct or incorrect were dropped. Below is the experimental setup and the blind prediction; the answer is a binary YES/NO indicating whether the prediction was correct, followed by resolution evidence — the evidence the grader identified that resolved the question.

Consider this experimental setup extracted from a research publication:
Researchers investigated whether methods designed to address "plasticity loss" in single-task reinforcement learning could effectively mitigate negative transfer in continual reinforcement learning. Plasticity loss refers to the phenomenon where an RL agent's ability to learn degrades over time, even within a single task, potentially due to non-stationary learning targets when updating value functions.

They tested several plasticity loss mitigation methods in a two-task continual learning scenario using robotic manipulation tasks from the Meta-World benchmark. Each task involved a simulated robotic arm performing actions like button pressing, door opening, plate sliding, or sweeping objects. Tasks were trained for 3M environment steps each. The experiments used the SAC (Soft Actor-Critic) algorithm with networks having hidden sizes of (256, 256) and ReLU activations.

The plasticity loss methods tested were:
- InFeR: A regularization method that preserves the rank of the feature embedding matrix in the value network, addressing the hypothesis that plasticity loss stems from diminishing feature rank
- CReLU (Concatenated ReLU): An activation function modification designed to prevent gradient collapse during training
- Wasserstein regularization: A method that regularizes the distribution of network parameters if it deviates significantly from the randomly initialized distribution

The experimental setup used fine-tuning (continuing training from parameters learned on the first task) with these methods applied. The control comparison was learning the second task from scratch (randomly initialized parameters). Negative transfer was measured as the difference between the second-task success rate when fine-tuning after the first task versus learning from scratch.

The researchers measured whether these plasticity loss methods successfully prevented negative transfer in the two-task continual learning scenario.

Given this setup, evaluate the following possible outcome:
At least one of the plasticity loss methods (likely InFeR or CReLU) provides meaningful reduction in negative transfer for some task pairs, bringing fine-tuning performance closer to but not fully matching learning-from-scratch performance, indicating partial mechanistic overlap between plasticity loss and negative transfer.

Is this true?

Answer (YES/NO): NO